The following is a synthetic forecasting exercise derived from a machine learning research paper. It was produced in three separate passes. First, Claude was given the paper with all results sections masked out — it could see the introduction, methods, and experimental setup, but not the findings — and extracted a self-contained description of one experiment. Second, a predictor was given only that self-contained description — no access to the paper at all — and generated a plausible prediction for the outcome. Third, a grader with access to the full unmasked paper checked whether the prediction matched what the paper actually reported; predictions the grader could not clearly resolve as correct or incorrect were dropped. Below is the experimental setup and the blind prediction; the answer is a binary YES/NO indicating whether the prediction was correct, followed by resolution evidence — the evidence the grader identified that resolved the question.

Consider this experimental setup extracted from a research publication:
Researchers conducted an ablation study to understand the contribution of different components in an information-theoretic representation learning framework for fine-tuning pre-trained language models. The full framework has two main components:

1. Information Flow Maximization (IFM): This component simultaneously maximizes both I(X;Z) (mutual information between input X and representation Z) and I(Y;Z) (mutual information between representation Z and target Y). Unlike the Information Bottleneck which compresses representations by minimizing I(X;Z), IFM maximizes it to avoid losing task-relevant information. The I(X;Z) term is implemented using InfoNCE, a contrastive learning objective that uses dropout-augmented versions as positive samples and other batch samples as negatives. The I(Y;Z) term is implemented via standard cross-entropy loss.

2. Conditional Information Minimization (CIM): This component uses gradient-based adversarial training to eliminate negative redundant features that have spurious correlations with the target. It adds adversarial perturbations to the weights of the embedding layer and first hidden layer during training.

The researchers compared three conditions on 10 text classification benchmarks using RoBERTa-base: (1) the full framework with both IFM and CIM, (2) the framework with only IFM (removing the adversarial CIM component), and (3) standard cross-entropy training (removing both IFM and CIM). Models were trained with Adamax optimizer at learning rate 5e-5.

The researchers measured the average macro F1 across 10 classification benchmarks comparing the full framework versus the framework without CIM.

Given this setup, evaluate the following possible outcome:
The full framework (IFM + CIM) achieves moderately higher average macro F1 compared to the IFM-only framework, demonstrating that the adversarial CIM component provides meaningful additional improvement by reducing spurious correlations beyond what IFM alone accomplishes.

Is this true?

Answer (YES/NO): YES